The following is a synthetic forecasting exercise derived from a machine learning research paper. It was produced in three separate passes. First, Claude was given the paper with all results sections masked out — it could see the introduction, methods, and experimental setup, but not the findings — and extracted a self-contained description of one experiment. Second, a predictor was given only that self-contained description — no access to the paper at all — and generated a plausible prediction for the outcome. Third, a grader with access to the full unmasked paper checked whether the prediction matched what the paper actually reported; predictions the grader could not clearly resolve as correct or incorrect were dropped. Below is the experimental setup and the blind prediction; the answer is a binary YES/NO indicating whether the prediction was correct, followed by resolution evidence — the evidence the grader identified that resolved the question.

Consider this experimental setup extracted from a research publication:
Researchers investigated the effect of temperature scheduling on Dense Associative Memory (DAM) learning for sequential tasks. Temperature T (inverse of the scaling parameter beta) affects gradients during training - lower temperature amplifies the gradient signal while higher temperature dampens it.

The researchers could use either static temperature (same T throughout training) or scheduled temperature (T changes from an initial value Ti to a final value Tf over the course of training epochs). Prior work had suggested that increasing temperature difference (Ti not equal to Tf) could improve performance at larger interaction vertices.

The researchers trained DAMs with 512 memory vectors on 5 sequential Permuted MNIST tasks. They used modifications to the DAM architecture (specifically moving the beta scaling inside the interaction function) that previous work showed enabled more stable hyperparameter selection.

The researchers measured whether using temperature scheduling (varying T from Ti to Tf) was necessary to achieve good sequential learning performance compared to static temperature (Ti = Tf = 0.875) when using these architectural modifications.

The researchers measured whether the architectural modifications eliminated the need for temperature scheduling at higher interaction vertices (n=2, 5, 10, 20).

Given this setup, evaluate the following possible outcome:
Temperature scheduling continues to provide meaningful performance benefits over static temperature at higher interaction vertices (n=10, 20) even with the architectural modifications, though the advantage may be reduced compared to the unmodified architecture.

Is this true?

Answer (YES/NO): NO